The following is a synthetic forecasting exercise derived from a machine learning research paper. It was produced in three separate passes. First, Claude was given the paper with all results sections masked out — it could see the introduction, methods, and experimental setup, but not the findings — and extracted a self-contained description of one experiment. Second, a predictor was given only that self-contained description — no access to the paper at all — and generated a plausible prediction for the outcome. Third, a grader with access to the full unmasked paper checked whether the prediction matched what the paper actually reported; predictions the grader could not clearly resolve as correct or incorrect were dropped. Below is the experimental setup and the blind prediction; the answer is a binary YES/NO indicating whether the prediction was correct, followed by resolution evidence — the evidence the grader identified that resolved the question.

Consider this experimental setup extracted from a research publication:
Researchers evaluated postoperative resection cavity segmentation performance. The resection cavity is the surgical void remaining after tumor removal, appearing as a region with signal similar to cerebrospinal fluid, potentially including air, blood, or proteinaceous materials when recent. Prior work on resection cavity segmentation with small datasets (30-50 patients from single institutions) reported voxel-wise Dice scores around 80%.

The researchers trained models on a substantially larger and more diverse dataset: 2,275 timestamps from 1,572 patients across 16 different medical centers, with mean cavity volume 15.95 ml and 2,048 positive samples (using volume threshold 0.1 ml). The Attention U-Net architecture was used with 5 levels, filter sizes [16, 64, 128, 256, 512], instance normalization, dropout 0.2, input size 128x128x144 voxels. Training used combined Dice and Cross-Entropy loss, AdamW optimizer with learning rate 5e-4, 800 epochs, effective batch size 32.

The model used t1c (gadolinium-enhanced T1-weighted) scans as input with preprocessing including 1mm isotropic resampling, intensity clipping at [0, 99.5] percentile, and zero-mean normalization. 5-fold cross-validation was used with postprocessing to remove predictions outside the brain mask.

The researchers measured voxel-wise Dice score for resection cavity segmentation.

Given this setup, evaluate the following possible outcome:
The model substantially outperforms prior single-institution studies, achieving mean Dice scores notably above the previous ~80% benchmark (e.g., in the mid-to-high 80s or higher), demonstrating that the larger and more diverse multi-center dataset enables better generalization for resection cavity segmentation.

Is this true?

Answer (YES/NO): NO